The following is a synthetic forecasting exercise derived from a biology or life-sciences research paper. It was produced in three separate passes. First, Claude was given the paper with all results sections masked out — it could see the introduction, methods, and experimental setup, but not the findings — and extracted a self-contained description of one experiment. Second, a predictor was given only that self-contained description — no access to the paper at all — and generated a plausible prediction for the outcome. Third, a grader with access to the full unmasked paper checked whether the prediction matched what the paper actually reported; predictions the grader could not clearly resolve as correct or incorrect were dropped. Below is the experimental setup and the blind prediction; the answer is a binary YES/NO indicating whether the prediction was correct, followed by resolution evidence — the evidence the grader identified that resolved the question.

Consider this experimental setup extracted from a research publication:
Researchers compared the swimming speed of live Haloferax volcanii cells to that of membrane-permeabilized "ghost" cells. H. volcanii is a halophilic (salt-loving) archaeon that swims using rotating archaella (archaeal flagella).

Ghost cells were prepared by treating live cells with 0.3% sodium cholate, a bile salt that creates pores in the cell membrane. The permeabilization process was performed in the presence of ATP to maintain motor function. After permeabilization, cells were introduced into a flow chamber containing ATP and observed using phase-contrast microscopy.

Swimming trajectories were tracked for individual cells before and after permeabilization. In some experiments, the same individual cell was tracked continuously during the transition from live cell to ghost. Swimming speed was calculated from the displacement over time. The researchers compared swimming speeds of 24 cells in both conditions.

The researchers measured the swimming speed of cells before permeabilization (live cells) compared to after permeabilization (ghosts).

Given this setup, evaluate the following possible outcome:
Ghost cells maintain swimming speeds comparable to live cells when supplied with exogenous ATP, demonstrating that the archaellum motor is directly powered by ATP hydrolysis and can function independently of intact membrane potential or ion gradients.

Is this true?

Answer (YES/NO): YES